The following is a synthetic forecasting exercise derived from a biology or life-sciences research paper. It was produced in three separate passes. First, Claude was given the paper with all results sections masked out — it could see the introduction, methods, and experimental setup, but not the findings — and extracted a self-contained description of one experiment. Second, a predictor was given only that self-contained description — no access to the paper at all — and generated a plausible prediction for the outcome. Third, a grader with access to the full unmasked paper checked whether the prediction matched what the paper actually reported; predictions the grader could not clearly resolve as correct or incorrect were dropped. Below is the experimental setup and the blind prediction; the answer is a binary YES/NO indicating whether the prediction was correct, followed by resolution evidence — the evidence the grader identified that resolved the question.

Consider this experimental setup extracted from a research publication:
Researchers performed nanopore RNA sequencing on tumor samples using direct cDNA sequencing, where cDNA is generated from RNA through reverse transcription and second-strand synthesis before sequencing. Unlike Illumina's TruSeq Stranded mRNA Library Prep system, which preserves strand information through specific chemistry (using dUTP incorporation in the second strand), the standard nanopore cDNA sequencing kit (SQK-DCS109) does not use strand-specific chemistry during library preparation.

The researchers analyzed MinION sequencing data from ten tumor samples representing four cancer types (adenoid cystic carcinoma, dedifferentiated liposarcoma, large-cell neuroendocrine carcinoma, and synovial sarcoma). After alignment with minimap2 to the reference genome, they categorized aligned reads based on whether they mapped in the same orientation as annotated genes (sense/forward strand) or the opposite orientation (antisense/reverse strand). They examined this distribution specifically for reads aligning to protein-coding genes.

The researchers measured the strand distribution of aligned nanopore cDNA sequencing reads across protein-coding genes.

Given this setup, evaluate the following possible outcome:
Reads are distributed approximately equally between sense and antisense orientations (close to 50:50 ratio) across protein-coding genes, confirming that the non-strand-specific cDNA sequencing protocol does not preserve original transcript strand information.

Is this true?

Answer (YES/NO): NO